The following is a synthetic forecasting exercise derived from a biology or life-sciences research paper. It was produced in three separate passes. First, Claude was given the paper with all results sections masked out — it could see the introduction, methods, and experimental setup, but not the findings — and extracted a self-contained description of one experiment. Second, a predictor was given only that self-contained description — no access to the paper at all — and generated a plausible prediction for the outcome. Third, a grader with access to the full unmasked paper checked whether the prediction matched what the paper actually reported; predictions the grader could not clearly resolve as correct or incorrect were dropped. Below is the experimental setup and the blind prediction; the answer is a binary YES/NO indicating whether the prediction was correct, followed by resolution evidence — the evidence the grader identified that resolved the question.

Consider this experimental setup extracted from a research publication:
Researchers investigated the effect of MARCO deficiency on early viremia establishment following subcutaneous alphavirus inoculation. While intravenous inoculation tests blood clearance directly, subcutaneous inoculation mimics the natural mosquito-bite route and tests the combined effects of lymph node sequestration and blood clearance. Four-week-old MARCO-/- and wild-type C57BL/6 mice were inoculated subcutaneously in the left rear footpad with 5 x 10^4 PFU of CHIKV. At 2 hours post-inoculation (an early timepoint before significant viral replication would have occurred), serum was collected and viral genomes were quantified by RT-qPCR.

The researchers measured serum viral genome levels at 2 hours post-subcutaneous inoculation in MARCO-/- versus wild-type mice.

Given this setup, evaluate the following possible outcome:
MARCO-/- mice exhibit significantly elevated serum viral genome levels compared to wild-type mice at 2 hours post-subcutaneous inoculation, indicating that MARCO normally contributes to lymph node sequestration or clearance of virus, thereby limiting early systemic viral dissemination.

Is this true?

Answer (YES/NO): YES